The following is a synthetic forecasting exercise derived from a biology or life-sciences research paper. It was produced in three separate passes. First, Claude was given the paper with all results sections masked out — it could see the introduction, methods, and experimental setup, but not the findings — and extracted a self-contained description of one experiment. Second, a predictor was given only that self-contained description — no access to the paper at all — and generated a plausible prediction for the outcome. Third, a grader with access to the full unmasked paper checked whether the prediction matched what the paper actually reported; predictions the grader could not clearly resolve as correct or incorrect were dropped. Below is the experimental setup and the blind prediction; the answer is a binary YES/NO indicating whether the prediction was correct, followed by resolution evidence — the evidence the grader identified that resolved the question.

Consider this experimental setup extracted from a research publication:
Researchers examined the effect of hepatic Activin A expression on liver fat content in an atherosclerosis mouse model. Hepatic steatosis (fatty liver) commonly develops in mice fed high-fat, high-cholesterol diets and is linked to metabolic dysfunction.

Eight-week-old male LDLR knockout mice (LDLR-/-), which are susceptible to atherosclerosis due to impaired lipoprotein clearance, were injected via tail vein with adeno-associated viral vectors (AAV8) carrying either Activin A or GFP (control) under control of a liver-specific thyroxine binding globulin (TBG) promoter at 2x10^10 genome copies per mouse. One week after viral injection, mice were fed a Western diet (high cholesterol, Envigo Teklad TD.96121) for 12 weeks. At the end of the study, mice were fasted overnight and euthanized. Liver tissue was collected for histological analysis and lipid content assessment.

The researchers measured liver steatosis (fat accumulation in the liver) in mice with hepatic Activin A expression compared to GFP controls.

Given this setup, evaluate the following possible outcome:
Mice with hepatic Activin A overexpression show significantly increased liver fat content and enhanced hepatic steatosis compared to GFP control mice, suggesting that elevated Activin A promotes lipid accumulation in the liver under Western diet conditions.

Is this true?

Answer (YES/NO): NO